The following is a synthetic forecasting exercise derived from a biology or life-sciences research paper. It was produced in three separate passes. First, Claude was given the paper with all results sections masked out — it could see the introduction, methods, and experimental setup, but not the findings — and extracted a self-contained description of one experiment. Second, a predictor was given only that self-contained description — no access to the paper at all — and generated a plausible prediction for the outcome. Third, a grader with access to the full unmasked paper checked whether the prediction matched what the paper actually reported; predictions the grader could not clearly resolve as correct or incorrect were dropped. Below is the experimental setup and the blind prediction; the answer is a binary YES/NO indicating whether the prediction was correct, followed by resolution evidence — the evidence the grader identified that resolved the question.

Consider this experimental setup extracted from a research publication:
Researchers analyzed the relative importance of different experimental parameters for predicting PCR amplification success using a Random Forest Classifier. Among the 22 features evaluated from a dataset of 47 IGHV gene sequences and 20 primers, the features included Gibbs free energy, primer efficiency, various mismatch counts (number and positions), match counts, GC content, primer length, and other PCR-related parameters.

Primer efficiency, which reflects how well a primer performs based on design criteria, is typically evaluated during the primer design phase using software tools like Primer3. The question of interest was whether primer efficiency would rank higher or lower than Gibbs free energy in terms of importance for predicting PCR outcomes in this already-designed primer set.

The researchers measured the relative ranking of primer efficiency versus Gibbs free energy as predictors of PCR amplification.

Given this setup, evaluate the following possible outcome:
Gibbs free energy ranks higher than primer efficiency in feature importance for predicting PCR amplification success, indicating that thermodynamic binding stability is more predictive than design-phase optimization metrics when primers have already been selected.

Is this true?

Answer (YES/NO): YES